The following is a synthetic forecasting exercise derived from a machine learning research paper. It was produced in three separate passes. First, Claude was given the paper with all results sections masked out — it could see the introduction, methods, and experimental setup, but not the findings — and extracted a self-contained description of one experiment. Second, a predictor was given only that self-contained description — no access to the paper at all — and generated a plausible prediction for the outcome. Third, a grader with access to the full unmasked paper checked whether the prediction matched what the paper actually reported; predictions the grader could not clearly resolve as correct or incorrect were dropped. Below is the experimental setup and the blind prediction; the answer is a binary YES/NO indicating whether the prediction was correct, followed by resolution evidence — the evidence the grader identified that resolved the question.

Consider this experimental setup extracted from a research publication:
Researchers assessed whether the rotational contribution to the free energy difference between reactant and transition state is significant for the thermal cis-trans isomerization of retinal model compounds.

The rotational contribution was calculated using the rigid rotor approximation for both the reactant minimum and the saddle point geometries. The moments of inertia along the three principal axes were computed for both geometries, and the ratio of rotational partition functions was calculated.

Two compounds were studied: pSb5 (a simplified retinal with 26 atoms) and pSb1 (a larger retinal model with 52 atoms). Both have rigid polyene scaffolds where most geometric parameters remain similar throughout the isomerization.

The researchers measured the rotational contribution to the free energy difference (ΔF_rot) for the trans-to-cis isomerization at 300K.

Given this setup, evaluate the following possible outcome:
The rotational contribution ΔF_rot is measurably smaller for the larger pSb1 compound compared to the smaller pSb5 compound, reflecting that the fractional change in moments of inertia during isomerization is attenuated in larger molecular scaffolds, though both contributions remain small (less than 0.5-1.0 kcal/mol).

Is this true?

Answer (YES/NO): YES